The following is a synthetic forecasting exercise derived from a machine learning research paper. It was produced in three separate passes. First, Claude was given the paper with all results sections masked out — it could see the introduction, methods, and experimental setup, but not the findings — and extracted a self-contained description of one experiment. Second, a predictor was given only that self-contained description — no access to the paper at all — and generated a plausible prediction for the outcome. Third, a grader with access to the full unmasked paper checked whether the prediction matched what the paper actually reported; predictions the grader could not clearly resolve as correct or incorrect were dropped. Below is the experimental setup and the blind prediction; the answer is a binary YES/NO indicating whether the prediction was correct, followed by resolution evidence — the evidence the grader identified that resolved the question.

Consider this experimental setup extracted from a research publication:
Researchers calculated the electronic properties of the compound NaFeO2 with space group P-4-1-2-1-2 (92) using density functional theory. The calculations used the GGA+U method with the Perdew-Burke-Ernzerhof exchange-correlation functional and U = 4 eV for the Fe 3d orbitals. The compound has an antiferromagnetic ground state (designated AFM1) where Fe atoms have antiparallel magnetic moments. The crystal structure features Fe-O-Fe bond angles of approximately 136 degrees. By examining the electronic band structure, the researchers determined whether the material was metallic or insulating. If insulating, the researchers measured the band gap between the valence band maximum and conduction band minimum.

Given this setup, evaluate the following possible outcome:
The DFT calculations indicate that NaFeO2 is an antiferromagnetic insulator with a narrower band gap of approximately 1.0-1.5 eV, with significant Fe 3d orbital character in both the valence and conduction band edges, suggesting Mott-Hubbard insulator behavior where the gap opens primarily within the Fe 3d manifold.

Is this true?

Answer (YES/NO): NO